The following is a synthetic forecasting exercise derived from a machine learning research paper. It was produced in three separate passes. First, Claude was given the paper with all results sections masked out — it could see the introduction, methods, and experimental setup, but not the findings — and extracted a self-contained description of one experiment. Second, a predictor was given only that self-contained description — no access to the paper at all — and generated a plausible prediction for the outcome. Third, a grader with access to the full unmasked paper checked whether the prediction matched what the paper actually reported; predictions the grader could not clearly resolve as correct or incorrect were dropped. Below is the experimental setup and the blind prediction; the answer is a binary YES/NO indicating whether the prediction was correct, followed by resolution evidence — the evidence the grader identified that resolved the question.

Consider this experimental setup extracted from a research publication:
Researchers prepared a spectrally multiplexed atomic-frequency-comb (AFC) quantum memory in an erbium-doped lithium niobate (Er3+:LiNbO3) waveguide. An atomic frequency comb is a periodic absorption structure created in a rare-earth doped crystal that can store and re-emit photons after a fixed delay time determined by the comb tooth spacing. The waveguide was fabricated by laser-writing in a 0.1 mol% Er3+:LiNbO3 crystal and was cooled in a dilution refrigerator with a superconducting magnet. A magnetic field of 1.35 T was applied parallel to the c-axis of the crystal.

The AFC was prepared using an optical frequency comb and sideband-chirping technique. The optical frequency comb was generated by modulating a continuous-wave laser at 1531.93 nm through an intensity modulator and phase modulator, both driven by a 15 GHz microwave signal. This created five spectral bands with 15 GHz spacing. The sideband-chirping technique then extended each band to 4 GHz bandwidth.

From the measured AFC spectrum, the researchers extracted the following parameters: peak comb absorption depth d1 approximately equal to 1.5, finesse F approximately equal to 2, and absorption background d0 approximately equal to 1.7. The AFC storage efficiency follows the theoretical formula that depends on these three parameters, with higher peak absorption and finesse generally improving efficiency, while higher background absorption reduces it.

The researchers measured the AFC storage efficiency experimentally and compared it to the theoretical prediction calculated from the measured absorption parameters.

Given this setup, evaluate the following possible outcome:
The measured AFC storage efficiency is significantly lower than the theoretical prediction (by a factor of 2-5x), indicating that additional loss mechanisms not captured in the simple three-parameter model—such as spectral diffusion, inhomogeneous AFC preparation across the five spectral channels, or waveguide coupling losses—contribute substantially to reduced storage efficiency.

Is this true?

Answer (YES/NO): NO